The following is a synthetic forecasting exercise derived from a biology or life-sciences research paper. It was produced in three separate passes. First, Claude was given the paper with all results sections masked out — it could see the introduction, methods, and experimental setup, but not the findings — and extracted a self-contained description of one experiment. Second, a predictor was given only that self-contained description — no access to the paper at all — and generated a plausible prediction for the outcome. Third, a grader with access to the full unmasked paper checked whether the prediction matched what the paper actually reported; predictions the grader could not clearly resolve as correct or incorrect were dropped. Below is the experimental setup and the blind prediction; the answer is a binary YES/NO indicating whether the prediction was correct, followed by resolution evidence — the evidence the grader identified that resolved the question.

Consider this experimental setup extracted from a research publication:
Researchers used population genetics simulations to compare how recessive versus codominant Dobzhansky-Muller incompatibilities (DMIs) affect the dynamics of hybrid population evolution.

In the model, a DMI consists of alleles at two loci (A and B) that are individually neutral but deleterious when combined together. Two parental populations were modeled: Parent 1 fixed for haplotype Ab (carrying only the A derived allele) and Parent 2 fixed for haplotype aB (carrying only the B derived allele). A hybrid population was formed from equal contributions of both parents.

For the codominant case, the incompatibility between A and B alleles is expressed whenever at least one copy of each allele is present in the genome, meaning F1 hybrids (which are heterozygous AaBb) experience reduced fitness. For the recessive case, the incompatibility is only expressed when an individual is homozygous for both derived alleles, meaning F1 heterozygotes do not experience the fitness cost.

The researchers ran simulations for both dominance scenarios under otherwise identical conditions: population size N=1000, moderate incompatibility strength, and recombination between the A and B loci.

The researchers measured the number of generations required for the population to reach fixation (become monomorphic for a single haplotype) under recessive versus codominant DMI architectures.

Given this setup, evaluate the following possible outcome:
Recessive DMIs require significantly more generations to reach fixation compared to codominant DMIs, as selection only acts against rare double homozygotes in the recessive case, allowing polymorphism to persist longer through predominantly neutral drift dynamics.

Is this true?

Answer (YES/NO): YES